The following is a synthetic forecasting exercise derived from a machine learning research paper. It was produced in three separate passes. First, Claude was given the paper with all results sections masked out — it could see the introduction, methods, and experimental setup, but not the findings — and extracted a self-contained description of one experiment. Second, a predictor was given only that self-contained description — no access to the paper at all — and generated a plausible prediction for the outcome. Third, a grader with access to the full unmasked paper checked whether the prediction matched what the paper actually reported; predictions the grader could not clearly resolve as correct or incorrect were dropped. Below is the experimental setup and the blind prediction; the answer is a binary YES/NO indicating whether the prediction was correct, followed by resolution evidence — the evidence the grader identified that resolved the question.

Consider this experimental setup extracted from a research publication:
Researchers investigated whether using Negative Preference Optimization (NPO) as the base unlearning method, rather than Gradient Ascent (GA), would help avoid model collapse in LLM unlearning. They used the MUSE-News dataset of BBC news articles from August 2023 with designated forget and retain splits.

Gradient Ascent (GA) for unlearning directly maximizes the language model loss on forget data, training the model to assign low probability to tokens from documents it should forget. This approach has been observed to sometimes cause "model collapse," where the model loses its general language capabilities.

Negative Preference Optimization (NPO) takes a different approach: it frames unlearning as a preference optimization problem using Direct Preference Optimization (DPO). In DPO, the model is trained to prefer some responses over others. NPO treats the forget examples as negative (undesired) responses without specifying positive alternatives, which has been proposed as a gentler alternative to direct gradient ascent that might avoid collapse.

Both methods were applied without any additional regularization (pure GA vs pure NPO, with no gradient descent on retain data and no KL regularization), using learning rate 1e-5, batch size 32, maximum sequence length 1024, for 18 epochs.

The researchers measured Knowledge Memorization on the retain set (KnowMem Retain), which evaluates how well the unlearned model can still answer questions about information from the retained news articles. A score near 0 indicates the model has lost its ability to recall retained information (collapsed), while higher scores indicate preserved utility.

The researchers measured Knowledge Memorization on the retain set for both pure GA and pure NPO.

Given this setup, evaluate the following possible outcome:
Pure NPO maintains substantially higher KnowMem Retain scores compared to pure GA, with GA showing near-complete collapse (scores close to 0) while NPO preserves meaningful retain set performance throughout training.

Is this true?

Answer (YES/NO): NO